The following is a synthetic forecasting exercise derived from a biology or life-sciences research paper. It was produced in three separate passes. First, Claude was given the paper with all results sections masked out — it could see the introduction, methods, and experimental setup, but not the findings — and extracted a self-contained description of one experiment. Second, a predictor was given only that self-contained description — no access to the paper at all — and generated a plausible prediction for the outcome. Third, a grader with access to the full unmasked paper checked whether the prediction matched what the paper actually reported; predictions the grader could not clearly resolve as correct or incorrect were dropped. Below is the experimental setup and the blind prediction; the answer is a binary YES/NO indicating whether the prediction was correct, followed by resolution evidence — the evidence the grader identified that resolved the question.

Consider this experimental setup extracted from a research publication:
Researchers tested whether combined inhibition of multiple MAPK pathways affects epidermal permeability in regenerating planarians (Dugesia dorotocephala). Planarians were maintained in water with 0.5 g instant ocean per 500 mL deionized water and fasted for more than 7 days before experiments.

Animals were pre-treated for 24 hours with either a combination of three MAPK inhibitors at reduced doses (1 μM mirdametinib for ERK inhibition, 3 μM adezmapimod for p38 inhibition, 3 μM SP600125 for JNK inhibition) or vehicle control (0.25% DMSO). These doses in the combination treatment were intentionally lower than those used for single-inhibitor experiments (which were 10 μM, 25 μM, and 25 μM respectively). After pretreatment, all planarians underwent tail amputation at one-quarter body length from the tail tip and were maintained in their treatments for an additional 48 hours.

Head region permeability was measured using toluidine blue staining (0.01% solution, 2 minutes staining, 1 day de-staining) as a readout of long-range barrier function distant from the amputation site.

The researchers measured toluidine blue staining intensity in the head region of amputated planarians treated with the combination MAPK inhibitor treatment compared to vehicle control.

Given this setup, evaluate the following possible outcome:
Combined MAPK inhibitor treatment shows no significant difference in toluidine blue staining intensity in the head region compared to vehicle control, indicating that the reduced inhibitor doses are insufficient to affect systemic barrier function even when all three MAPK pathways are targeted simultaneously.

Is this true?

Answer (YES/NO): NO